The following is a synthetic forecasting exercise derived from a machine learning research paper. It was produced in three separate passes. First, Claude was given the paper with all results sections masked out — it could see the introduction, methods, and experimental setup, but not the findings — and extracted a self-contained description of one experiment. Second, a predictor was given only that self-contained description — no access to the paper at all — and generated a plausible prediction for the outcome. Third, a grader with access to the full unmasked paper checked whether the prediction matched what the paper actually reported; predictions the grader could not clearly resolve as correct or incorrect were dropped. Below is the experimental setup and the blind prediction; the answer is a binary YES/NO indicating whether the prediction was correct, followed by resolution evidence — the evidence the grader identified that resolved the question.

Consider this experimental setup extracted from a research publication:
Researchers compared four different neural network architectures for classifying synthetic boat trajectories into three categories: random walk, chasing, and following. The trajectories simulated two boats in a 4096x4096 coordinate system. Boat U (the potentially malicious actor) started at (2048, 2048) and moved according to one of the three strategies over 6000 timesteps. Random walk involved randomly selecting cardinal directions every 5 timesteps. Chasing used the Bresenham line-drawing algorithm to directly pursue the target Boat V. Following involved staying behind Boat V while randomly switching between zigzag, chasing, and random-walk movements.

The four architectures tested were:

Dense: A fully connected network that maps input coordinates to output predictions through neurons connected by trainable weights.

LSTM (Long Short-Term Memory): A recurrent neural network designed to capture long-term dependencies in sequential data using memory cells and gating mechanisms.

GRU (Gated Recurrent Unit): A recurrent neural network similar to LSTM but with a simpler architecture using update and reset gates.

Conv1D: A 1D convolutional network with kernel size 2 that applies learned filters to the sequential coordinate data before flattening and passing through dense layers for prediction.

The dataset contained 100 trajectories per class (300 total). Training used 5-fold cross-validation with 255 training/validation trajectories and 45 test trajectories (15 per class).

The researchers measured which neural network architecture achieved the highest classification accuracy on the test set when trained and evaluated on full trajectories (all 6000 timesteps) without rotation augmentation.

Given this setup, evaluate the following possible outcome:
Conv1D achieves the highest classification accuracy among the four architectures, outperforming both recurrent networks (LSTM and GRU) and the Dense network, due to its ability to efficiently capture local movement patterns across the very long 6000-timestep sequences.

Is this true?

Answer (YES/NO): NO